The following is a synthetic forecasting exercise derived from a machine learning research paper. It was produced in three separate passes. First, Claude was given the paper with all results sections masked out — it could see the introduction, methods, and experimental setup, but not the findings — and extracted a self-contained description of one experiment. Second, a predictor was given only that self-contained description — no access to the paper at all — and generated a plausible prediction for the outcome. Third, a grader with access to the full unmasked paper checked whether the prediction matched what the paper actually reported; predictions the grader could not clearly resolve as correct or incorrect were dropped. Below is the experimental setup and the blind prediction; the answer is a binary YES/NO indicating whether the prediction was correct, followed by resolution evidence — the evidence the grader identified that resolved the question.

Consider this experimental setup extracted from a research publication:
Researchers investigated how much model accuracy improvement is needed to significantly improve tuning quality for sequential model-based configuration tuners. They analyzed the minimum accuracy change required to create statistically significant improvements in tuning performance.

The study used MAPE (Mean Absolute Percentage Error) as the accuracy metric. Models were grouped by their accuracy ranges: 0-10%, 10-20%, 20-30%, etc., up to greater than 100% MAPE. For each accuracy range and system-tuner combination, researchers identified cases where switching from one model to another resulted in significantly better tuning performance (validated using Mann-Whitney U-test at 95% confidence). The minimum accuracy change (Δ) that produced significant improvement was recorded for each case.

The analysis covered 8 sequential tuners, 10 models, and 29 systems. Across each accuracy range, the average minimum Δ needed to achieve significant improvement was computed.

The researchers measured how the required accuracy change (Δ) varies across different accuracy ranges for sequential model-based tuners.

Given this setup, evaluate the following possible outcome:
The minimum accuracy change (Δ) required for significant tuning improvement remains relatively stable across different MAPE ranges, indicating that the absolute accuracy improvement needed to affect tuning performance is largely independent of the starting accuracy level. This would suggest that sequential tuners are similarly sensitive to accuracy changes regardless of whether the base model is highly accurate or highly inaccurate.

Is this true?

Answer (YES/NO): NO